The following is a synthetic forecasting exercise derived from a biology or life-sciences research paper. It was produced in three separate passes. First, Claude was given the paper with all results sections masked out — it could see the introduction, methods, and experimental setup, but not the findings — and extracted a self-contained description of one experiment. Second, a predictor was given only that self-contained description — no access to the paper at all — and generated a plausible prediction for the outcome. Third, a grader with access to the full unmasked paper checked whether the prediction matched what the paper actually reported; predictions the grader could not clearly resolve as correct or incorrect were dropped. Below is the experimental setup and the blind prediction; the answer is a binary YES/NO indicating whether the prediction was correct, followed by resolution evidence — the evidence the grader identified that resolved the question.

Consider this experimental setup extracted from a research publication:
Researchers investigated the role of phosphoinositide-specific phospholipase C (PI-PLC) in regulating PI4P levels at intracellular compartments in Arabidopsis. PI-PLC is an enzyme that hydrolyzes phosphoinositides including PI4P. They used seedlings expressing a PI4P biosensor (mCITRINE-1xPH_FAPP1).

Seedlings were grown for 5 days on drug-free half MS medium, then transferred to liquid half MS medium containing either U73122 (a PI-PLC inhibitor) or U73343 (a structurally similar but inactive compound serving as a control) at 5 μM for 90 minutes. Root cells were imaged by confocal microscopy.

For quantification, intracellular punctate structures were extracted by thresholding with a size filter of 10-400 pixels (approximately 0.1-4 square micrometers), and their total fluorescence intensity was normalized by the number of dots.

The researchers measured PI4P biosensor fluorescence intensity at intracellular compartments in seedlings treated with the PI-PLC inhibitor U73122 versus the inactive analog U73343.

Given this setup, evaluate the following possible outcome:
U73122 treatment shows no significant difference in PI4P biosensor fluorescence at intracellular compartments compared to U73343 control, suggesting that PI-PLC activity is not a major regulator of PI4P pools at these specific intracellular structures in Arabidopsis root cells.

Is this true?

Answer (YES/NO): NO